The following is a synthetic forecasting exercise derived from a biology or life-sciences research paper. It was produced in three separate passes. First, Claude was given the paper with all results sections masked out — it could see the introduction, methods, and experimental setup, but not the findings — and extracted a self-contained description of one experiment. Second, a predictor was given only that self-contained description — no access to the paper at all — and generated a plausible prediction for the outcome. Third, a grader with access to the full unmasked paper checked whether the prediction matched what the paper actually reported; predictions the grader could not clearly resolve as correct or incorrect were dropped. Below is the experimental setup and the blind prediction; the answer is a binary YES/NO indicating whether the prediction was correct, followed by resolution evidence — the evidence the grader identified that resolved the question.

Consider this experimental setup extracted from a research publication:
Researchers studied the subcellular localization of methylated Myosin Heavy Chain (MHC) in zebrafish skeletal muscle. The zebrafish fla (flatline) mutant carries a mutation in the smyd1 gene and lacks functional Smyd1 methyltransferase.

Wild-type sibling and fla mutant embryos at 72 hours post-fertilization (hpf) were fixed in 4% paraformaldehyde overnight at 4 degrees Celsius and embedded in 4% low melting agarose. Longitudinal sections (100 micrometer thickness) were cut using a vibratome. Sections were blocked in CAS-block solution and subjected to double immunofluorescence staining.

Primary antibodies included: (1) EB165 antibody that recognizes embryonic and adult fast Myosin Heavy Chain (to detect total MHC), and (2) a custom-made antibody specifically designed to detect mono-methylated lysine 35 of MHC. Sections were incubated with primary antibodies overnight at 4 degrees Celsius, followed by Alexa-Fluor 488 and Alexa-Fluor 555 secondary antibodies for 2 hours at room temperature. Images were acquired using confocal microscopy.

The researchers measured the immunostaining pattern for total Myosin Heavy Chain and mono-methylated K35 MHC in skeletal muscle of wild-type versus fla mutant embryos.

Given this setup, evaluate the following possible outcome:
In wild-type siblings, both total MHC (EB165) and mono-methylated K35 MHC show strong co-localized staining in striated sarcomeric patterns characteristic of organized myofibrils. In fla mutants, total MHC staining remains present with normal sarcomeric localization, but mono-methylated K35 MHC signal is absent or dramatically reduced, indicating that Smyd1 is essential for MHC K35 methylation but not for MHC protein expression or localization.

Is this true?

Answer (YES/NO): NO